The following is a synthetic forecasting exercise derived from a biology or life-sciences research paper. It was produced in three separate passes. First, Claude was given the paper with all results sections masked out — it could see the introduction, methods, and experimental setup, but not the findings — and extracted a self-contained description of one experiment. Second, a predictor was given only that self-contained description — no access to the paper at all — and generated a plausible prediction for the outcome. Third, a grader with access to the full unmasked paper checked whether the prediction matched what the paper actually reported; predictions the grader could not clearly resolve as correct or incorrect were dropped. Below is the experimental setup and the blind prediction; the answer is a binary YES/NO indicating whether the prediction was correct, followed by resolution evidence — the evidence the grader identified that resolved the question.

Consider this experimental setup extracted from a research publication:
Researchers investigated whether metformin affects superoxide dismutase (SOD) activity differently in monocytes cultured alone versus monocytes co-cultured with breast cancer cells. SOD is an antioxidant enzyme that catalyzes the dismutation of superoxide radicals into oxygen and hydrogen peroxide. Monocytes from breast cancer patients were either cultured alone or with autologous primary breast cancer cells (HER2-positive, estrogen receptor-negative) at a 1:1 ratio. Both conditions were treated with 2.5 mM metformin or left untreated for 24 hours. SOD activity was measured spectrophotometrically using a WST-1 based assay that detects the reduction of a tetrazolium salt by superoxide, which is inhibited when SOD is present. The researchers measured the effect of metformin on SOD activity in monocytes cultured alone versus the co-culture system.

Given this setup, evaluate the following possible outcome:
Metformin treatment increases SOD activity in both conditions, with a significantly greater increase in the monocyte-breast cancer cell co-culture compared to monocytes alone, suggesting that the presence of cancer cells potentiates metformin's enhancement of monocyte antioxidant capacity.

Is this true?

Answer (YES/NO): NO